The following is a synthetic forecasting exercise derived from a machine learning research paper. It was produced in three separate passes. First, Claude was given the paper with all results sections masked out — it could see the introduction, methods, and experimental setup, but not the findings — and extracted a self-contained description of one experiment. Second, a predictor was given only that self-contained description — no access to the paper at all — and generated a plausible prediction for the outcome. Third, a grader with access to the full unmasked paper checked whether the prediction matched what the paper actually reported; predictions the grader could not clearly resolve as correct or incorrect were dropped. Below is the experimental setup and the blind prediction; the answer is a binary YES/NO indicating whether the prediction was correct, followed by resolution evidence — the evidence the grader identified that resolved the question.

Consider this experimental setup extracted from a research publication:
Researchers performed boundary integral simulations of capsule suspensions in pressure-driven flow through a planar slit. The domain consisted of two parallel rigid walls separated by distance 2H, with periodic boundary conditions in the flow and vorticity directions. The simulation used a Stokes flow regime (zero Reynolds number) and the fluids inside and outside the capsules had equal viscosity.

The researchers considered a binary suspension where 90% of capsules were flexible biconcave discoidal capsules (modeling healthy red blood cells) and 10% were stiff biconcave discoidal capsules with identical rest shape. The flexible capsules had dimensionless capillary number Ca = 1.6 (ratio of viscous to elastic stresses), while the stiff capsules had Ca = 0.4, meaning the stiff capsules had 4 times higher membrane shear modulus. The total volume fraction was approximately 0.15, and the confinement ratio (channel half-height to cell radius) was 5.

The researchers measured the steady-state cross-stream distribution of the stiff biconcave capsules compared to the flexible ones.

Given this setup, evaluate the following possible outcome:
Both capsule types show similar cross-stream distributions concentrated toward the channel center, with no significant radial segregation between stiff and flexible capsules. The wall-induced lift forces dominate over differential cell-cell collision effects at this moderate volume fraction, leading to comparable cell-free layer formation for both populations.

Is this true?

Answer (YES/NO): NO